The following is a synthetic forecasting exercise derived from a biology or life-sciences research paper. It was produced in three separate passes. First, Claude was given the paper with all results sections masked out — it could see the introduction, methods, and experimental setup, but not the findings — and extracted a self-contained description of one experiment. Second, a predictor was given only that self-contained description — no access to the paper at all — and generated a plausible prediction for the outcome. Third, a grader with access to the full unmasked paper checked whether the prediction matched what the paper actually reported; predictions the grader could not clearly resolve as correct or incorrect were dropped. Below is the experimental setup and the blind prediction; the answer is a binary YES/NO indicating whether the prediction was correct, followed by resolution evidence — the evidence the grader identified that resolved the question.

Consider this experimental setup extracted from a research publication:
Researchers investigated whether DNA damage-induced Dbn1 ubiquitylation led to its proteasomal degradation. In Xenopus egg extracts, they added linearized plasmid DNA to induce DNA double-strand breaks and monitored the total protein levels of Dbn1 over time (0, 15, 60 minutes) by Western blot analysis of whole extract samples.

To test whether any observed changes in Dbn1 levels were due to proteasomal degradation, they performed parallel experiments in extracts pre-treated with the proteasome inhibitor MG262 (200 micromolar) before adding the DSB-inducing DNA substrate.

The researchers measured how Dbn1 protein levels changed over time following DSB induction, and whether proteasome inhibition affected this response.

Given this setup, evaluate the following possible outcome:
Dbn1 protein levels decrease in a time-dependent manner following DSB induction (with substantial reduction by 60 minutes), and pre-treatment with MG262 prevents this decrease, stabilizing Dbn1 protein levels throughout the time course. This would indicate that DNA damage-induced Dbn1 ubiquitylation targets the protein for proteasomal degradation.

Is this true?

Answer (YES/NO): YES